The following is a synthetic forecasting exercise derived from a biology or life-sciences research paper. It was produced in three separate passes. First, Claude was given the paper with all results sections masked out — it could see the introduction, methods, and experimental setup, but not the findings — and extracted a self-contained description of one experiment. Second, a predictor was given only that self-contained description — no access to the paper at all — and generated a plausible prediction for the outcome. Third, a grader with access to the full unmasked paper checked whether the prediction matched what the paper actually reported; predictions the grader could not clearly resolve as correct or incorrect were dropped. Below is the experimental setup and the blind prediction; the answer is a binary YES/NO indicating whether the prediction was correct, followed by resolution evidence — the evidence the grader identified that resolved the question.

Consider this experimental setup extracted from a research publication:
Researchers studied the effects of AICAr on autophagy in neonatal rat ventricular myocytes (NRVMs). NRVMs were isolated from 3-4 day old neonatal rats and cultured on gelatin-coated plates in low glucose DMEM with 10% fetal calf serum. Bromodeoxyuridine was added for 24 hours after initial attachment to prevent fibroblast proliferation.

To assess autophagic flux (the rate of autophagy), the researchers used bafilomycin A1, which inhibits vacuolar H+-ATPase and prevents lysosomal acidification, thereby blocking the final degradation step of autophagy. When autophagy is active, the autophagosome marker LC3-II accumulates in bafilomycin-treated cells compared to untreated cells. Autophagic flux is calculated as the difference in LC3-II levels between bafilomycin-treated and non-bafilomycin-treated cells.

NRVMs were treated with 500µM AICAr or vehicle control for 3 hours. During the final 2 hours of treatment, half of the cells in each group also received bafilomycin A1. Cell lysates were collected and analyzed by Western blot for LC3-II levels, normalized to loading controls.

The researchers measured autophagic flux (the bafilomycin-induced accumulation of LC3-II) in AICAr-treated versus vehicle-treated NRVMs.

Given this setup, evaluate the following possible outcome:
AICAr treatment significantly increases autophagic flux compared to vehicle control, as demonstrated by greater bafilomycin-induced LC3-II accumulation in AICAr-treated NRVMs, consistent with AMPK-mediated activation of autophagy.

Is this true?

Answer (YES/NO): NO